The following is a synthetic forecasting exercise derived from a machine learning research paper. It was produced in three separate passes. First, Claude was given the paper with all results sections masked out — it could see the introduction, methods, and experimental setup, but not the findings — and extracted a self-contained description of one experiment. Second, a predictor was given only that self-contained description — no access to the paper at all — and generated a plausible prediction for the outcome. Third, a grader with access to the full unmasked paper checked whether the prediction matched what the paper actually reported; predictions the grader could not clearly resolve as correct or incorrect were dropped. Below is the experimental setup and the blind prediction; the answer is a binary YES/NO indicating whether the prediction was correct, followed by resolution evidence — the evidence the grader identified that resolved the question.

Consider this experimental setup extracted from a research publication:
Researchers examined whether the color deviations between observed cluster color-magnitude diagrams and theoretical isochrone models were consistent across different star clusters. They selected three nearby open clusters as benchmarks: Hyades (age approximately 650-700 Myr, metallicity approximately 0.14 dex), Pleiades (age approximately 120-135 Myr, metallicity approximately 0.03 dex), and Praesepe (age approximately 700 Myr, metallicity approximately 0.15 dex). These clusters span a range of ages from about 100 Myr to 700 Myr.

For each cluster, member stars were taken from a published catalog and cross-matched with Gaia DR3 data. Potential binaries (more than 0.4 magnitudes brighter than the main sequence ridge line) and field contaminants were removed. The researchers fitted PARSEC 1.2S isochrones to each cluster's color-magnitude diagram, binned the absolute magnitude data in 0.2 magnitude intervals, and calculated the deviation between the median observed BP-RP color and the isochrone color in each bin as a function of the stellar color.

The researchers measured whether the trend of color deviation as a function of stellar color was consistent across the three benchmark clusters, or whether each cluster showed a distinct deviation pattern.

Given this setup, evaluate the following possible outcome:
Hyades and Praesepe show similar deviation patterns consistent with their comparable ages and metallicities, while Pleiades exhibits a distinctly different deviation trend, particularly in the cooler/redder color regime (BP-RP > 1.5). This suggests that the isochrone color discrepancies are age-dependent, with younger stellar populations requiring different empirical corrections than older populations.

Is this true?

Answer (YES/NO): NO